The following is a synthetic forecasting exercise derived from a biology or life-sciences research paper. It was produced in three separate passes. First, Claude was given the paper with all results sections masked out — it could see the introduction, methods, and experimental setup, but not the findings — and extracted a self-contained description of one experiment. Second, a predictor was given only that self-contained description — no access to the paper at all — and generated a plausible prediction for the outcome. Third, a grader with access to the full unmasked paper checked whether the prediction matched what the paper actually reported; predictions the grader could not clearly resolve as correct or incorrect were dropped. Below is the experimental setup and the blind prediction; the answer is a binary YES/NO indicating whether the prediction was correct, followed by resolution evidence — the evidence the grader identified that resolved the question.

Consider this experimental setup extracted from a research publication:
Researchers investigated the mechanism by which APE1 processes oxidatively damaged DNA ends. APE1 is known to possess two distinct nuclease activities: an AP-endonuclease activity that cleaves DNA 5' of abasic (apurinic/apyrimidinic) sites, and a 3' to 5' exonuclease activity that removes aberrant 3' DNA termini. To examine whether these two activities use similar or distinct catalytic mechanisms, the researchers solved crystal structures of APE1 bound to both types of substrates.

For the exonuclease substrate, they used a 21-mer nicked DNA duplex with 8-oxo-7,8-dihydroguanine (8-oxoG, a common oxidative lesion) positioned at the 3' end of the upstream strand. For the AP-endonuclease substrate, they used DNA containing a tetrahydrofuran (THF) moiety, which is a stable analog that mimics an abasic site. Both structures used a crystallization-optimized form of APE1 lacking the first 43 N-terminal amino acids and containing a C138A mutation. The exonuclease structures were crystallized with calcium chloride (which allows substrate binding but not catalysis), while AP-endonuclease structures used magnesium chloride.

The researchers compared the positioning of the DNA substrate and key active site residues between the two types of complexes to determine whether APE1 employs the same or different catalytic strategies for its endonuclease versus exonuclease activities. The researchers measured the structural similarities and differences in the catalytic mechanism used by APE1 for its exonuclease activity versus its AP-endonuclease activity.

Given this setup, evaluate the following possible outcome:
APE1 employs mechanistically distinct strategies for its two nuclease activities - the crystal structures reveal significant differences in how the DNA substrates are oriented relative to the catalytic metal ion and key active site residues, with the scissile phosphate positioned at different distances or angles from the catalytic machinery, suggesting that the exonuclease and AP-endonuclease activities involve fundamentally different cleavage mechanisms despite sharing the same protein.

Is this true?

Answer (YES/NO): YES